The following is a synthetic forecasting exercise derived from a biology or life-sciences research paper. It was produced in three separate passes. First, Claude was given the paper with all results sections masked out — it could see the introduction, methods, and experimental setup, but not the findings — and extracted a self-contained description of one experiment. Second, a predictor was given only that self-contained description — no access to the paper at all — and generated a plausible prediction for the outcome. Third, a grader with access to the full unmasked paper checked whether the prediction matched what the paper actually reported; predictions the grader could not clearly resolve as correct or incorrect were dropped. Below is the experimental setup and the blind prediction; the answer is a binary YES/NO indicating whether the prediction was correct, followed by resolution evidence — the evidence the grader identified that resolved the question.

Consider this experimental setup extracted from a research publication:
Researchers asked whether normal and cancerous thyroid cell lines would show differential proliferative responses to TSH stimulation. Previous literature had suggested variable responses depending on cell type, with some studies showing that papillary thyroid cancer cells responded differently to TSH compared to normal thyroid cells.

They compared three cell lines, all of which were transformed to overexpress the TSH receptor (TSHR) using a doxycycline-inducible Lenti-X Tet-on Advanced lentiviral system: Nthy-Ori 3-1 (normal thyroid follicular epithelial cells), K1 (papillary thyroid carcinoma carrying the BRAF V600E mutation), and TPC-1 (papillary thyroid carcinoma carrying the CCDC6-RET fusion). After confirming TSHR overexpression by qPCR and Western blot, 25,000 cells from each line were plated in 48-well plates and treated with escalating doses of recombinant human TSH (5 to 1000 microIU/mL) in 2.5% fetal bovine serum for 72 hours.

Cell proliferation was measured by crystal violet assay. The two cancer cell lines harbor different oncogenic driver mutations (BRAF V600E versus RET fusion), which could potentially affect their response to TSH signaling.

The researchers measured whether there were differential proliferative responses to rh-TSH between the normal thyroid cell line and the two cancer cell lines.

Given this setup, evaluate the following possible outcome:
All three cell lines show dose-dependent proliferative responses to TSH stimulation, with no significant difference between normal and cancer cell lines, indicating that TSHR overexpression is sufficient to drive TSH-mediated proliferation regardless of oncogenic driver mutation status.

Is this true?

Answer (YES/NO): NO